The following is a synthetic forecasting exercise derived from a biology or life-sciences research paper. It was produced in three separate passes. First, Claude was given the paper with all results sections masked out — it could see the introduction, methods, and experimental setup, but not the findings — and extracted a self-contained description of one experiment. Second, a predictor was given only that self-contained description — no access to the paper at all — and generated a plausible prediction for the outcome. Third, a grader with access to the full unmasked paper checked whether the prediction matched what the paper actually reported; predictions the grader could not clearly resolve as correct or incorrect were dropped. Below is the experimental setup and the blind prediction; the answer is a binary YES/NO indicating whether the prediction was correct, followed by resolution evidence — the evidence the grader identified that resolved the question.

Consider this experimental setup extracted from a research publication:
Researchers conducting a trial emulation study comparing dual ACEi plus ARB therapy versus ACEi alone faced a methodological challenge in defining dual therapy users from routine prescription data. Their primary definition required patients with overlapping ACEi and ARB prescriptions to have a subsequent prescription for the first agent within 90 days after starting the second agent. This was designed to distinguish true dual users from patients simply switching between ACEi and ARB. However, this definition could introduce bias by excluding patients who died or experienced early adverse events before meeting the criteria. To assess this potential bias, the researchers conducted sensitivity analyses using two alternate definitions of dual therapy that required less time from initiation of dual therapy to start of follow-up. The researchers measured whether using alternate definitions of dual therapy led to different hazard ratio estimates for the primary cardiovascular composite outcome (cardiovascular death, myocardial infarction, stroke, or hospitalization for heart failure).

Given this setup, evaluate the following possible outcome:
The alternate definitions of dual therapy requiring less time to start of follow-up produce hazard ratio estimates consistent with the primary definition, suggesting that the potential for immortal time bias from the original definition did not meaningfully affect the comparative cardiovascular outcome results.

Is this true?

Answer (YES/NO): NO